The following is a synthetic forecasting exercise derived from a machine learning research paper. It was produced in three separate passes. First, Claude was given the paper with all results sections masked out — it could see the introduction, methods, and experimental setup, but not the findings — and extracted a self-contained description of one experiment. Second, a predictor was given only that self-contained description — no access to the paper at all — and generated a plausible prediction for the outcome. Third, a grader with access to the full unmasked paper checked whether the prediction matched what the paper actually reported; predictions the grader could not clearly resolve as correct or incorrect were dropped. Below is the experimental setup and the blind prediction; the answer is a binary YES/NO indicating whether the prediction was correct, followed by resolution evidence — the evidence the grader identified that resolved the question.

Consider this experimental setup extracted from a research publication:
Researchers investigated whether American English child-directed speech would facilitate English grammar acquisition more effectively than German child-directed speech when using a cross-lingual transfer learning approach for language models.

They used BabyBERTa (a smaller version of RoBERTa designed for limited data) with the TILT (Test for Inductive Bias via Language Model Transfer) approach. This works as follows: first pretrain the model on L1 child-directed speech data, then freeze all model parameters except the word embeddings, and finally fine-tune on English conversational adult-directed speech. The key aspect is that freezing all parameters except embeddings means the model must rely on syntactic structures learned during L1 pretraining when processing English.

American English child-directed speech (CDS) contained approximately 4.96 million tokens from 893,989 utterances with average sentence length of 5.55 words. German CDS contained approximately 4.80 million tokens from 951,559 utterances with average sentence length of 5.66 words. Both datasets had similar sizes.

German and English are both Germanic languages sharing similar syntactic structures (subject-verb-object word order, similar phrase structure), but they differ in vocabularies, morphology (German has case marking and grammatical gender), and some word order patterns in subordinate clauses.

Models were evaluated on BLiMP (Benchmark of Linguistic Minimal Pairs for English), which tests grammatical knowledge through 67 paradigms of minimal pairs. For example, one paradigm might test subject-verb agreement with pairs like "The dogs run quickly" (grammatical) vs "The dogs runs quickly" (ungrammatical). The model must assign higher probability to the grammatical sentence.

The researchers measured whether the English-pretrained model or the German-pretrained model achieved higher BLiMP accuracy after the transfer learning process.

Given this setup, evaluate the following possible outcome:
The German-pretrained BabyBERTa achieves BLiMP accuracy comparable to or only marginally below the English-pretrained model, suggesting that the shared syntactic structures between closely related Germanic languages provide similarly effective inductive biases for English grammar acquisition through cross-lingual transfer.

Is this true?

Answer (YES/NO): NO